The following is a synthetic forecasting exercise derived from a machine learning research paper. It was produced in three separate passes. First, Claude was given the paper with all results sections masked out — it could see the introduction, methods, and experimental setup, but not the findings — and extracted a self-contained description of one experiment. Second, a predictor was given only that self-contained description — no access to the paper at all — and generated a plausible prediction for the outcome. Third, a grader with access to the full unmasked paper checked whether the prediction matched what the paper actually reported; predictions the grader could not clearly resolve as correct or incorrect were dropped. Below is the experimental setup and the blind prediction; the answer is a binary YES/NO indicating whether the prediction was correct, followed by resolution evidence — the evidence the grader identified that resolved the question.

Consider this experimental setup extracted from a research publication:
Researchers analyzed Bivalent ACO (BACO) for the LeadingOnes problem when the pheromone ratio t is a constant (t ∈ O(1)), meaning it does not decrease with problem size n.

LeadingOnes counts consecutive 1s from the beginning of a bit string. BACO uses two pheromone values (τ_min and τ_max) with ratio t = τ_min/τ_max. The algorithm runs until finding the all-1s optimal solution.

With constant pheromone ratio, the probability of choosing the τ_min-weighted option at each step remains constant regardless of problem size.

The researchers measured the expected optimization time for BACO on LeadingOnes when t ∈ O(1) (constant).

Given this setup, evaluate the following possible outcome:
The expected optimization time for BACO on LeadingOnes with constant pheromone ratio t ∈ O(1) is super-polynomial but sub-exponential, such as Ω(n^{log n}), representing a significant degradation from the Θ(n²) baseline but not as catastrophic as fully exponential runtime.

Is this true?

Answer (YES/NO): NO